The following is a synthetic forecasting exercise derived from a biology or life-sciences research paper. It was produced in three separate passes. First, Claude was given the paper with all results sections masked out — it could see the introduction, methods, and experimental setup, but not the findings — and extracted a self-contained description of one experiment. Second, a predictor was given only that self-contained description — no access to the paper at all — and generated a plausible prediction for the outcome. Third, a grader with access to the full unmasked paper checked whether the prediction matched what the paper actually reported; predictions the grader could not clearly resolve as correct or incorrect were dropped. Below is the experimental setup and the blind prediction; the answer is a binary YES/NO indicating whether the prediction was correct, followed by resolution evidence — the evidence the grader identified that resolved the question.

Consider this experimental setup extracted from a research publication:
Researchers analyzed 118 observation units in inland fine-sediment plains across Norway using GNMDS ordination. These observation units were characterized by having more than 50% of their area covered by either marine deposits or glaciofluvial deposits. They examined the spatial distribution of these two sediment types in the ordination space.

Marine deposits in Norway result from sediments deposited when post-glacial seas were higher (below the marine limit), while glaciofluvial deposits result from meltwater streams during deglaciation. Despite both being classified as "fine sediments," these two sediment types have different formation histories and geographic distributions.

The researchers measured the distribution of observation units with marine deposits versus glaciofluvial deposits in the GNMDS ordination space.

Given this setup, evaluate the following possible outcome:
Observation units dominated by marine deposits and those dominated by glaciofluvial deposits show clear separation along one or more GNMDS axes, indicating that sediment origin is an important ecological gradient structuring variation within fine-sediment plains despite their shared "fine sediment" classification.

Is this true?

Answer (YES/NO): YES